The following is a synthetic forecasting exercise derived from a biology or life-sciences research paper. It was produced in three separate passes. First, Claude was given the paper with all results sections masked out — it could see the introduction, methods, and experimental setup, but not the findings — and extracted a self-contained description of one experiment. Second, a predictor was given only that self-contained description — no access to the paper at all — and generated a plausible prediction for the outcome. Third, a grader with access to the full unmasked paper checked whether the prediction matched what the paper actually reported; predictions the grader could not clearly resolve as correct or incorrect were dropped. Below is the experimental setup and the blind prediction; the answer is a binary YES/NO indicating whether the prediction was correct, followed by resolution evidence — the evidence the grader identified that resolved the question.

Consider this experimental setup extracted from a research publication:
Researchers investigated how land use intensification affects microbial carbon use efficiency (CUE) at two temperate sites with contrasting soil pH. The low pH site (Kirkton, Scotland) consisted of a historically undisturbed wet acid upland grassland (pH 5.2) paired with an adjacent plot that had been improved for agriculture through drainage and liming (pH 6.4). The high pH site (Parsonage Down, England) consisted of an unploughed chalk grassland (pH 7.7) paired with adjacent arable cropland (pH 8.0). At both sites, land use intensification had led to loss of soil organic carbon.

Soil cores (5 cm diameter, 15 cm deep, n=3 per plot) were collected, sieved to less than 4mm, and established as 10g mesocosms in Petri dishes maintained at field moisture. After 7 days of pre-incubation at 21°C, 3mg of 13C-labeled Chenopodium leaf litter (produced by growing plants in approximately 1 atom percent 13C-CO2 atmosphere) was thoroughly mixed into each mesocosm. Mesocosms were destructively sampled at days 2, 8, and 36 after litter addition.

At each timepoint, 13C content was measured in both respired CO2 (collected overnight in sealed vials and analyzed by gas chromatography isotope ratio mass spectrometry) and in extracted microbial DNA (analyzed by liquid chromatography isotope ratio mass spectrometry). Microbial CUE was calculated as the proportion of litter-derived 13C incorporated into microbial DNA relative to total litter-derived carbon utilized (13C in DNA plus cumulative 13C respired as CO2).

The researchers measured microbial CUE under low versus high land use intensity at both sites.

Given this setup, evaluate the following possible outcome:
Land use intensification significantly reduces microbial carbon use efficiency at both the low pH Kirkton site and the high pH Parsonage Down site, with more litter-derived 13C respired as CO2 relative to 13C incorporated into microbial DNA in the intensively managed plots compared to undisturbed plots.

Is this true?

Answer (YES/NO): NO